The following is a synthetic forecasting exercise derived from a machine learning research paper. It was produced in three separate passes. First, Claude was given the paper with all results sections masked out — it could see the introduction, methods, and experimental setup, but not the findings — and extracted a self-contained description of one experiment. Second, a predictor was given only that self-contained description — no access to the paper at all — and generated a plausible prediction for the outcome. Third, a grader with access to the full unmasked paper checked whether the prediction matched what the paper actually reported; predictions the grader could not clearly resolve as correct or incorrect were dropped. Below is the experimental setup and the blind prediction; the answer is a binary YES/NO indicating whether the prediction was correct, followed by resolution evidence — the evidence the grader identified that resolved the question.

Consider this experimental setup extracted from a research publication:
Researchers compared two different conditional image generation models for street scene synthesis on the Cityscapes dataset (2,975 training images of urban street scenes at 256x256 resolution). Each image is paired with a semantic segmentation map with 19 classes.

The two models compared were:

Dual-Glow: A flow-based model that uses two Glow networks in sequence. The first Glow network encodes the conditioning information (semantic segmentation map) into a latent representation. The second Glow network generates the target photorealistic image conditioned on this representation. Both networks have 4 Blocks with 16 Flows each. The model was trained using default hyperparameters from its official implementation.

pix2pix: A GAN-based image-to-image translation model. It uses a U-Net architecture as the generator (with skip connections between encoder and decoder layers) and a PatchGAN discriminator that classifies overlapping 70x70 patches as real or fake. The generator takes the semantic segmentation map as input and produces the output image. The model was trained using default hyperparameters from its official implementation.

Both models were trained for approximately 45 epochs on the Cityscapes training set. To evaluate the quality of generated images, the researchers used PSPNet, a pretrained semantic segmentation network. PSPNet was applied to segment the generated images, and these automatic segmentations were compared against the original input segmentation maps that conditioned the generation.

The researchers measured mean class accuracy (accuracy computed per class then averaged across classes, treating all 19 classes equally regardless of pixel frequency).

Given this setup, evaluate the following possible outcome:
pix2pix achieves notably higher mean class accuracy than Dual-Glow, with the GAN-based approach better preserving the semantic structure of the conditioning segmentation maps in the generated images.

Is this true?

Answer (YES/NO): NO